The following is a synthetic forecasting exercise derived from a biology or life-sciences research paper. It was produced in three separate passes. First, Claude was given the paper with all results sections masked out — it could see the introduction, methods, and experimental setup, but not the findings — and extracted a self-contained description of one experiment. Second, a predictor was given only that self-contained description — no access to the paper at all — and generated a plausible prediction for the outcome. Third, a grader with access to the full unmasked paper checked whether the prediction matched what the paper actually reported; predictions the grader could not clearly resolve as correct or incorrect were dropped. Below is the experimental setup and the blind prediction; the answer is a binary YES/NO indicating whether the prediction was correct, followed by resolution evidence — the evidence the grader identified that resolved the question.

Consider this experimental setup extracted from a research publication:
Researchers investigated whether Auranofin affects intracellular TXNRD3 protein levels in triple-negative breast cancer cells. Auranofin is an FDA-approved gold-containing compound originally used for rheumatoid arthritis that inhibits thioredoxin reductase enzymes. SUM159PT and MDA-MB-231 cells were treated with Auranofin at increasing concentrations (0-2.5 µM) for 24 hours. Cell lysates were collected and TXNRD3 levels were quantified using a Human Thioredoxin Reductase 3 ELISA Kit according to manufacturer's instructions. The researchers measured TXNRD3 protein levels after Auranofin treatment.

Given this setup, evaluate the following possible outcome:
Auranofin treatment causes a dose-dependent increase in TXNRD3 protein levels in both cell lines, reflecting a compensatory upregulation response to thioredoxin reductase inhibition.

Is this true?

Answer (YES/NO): NO